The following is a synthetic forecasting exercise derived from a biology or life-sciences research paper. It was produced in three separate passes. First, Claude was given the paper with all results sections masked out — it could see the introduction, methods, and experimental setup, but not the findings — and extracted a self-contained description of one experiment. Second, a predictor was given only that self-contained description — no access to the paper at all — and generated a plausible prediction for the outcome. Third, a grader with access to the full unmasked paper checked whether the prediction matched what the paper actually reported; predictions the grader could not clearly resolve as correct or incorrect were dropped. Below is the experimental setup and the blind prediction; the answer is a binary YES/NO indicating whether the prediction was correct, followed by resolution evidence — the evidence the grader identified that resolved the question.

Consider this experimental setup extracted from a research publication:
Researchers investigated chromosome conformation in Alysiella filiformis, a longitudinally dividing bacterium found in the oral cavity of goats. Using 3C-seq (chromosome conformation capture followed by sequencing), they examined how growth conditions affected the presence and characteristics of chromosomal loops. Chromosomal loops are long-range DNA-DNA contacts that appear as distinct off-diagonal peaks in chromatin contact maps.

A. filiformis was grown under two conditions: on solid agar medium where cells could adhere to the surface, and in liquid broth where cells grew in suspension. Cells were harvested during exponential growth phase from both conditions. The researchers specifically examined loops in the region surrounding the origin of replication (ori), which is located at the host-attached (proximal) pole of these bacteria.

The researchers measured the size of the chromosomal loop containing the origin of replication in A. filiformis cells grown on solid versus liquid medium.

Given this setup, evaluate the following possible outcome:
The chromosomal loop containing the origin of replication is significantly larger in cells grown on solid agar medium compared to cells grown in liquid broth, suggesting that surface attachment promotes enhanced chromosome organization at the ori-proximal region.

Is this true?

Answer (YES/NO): NO